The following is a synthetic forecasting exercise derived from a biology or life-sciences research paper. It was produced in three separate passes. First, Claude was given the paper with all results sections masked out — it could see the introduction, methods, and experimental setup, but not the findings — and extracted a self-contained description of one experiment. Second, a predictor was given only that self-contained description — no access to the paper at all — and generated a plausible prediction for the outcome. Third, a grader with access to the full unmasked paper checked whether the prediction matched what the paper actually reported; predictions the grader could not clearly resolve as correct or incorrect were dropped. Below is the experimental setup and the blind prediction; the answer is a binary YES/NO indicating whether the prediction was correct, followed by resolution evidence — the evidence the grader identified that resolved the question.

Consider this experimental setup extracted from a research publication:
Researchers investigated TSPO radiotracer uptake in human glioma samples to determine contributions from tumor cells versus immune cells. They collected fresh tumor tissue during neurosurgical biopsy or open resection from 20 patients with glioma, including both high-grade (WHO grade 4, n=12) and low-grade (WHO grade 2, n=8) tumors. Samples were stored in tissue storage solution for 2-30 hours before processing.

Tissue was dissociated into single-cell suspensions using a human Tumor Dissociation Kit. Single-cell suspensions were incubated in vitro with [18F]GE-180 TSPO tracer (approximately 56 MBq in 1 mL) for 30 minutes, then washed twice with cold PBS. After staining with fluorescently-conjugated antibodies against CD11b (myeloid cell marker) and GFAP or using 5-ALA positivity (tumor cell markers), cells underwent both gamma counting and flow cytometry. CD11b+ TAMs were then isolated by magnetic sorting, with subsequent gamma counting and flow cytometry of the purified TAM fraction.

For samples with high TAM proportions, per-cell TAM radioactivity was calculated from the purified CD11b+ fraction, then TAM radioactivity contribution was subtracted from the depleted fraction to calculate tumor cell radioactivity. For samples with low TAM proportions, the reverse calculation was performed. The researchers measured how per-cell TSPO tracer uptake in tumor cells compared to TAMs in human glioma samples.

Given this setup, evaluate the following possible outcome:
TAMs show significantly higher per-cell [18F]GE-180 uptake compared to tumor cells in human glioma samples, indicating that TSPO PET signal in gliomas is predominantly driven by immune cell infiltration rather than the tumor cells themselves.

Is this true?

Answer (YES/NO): NO